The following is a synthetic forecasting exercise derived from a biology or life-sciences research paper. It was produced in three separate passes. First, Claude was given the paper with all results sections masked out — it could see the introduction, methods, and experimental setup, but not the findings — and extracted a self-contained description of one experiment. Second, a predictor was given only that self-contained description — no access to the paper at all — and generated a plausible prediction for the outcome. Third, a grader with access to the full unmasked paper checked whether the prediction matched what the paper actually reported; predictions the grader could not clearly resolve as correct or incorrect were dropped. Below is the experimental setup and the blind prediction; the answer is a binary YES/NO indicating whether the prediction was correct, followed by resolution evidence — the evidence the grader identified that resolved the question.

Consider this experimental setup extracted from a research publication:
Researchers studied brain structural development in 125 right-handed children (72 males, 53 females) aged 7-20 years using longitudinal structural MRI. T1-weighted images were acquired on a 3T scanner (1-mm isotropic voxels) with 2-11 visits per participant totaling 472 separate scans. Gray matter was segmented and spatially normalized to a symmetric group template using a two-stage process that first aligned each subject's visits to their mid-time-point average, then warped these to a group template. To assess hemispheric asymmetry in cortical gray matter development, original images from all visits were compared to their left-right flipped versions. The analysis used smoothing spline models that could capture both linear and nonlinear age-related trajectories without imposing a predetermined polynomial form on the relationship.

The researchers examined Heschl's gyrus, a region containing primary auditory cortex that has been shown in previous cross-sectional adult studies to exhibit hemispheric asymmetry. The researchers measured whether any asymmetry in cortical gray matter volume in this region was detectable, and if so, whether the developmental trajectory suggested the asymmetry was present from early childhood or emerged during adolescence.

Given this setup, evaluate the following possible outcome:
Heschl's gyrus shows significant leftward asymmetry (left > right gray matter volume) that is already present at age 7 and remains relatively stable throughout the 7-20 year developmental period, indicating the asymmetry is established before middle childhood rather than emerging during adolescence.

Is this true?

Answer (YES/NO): YES